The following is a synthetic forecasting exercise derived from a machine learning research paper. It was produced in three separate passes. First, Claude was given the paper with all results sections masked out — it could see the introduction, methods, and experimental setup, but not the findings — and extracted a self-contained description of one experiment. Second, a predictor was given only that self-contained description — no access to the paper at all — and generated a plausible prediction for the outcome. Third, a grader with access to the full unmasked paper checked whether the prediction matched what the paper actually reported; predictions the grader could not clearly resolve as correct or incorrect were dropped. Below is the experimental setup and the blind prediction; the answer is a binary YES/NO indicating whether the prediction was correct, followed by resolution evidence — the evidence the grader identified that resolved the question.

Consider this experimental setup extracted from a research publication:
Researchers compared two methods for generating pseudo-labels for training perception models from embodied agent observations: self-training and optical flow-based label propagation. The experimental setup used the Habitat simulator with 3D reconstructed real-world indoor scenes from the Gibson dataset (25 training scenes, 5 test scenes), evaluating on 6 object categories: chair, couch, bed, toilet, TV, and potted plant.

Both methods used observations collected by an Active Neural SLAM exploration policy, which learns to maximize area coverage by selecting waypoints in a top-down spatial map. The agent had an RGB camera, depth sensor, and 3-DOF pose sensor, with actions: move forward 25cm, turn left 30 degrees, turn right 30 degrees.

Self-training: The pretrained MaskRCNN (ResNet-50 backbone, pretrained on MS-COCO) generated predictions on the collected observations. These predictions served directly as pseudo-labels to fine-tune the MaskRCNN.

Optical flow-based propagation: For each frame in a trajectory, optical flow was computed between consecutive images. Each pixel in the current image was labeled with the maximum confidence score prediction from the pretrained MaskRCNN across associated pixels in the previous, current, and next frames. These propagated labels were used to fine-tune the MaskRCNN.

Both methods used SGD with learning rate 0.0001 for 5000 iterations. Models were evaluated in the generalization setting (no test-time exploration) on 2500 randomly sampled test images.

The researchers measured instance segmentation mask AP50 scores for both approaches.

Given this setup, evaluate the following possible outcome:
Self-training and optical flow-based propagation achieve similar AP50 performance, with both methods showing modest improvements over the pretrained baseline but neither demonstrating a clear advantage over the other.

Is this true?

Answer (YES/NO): NO